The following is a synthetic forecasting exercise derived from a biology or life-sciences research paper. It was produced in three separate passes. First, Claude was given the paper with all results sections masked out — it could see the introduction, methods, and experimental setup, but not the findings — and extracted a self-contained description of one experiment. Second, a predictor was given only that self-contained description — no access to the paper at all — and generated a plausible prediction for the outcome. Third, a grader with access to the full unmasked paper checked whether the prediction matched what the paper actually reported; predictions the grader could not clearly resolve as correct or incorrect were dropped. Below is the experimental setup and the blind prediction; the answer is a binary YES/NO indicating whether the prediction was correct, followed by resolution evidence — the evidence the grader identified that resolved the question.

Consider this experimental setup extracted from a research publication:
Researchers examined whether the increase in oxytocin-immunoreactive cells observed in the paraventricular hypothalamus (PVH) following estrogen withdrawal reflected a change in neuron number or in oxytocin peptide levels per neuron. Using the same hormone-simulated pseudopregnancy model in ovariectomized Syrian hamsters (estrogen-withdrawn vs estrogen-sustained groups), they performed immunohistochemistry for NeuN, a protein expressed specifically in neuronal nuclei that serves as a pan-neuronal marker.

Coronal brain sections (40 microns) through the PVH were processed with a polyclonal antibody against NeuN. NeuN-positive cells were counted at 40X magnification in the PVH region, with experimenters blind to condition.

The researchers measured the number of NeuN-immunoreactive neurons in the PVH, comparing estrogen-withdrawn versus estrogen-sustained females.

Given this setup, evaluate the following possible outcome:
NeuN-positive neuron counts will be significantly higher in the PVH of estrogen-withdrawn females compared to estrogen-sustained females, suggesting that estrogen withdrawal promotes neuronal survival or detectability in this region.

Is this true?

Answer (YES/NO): NO